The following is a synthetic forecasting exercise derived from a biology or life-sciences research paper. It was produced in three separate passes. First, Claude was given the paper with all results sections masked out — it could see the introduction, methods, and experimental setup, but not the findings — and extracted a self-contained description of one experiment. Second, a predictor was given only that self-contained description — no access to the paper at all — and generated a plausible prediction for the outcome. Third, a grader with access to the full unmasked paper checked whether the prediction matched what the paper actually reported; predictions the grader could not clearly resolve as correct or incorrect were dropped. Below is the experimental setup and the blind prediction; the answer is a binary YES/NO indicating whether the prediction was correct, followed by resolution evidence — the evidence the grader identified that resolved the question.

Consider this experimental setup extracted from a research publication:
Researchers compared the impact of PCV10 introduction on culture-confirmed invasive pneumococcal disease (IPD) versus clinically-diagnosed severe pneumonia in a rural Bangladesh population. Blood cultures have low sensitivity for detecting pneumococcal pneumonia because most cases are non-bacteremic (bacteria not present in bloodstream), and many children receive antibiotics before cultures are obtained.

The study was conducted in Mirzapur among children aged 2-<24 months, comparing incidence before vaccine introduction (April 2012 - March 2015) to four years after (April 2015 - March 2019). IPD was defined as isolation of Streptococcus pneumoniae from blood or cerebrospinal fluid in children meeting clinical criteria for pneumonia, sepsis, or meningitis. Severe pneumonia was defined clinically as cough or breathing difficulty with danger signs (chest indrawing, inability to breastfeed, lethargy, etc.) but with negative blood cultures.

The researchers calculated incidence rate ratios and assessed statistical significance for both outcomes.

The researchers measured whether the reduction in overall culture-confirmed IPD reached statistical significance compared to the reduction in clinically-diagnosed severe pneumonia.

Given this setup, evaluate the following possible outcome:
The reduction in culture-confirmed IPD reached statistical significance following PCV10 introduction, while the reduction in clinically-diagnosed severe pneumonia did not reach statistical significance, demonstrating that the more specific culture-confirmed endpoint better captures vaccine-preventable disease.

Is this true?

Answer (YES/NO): NO